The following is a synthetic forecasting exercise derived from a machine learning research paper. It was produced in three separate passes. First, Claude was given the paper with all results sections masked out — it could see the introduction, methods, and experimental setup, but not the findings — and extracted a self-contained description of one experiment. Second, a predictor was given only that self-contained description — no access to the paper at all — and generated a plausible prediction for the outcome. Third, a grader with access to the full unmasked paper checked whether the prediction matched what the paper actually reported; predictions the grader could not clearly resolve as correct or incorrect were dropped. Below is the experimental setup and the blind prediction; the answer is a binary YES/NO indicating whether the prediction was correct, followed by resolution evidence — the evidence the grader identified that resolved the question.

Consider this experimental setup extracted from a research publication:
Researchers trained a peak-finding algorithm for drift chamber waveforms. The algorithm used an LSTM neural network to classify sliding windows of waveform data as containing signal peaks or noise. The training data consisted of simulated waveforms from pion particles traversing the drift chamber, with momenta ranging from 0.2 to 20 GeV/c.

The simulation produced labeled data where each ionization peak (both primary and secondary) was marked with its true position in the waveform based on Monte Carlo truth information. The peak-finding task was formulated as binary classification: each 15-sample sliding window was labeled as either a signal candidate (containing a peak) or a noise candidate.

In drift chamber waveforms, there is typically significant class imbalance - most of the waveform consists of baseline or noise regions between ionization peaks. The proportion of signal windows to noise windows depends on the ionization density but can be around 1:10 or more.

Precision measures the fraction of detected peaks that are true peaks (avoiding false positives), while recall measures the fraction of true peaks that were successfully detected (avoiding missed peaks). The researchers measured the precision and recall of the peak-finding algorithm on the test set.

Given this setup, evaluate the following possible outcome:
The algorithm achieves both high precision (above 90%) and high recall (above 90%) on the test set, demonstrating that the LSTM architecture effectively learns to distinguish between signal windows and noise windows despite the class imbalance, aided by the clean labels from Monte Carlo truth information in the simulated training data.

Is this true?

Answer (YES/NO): NO